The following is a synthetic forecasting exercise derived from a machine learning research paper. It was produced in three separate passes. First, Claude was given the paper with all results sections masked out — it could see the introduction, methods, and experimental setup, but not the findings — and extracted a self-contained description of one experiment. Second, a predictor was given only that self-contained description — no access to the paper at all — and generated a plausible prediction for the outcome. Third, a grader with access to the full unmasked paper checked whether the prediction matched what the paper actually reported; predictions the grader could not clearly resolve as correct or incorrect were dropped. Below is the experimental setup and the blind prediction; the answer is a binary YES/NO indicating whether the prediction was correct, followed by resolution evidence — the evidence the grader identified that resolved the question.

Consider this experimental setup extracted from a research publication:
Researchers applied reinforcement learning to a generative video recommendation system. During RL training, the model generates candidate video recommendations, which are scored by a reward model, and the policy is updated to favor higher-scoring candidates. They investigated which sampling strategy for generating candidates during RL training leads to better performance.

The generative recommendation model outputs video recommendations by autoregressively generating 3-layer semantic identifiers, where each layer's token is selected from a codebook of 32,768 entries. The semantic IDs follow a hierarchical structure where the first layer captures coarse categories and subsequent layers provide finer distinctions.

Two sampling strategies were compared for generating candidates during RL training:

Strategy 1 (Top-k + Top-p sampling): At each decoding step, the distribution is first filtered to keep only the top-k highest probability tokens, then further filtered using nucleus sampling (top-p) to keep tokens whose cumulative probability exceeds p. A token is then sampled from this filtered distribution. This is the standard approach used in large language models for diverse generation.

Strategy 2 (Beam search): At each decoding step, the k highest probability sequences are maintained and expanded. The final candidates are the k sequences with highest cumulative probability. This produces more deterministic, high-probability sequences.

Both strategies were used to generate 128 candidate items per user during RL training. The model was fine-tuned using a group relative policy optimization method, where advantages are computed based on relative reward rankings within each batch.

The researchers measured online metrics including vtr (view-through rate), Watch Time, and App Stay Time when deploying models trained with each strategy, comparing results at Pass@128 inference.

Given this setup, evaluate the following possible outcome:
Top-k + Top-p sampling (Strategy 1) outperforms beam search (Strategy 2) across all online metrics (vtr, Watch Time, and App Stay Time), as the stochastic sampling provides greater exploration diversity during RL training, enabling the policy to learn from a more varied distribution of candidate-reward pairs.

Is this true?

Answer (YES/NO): NO